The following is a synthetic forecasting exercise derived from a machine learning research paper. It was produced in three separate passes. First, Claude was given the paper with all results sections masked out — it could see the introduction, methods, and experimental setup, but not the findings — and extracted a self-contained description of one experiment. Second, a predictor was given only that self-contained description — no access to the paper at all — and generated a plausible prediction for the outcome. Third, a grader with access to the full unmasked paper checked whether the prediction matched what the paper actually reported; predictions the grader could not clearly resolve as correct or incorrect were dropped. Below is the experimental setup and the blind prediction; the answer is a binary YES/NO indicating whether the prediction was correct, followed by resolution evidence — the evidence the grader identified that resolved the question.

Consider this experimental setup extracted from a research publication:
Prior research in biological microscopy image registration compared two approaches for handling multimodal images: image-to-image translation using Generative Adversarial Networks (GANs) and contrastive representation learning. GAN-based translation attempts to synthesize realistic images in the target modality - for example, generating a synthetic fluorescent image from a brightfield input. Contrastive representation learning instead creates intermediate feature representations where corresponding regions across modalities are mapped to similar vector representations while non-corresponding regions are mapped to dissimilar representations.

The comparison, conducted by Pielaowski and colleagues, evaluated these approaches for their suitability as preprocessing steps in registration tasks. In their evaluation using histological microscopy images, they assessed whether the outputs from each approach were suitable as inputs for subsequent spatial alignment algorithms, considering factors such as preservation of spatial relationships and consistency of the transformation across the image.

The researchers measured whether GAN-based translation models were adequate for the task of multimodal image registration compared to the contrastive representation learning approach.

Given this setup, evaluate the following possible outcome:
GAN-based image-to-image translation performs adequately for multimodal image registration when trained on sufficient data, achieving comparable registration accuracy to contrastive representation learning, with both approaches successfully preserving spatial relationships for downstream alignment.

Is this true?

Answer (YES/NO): NO